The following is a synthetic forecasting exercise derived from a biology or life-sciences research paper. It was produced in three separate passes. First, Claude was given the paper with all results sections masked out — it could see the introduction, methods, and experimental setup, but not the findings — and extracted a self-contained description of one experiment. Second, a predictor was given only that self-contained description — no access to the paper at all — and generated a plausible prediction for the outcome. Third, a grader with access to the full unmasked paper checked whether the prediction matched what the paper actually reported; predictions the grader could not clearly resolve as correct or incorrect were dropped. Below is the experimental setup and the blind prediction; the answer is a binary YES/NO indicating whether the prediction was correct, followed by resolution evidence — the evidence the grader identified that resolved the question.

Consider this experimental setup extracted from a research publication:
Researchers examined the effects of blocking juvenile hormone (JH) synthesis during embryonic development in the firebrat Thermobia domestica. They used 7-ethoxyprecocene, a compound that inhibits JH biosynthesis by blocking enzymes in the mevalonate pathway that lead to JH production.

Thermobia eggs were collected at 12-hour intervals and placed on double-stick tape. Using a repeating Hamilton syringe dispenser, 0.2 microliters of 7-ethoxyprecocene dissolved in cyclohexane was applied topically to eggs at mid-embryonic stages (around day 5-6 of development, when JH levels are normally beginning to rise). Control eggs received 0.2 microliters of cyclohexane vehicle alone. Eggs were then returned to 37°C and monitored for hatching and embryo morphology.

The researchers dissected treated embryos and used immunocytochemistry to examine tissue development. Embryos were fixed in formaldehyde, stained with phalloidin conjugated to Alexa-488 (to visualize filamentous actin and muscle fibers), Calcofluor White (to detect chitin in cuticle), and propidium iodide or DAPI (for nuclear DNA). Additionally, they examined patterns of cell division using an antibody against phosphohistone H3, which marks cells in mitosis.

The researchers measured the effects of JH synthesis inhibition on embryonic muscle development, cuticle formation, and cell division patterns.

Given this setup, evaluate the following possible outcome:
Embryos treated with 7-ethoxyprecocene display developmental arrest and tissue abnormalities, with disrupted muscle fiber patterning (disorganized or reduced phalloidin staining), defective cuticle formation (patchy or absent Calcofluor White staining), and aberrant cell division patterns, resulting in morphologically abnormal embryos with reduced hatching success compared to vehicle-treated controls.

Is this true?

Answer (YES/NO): NO